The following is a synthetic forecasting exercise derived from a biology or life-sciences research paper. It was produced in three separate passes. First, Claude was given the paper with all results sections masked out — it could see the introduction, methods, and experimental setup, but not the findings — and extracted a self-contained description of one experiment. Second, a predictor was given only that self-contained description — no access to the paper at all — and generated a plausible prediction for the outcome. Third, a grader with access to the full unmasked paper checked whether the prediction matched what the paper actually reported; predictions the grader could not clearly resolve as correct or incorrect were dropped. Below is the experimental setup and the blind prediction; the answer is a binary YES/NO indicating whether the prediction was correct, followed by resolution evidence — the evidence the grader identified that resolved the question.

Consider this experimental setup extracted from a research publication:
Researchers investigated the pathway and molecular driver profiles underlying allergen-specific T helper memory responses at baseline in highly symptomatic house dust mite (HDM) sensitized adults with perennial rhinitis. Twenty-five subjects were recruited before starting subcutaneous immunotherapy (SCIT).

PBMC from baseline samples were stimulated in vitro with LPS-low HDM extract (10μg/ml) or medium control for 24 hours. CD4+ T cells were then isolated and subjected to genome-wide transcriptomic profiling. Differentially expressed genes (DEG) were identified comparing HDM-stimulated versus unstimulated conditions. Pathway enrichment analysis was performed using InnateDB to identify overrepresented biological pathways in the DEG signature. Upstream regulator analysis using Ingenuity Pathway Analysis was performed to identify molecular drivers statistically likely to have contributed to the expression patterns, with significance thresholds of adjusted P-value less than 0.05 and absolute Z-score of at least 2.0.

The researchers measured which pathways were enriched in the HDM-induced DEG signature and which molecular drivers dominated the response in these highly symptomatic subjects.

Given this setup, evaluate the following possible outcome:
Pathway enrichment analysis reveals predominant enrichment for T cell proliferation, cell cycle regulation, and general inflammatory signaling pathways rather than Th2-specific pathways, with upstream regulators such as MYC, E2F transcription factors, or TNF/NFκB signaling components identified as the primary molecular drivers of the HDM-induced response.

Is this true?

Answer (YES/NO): NO